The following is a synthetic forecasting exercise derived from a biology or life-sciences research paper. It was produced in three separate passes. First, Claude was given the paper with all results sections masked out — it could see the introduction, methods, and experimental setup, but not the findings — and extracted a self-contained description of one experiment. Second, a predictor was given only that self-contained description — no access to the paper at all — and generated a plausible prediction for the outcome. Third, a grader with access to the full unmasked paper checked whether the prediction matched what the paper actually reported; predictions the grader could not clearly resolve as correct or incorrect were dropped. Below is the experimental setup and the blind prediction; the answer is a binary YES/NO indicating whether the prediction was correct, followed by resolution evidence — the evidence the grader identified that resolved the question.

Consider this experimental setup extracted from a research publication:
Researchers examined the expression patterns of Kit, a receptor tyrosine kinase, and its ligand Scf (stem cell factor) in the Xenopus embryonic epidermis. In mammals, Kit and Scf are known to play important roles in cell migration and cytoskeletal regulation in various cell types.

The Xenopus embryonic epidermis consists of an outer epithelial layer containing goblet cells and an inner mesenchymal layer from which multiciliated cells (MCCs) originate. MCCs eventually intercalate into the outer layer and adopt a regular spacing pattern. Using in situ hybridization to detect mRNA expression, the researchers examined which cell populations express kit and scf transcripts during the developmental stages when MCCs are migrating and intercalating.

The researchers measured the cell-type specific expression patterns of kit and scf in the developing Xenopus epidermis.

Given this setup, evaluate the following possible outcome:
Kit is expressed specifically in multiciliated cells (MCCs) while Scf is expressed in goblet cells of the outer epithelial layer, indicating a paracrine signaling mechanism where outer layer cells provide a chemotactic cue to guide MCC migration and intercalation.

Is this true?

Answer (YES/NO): NO